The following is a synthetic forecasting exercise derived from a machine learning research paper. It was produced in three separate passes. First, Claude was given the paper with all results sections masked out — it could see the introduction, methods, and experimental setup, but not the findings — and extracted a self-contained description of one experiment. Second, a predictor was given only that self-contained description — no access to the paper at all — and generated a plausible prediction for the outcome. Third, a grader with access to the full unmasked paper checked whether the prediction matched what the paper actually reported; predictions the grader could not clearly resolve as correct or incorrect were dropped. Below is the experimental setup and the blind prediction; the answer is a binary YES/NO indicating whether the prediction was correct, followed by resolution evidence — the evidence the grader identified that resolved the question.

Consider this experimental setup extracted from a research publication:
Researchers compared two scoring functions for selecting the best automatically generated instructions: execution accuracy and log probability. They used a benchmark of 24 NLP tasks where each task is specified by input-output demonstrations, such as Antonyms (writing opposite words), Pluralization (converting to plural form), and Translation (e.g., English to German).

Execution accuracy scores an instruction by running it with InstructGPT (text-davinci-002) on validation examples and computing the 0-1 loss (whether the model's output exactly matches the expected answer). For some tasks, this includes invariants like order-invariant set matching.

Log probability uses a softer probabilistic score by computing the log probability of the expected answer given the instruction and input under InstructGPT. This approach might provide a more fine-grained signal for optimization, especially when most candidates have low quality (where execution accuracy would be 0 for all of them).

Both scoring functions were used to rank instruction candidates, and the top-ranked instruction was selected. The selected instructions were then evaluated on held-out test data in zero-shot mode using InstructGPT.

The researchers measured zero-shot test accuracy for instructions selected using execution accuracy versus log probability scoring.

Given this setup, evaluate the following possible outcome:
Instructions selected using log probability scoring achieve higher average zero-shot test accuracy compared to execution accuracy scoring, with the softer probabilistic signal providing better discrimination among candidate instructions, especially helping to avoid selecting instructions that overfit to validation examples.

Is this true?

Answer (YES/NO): NO